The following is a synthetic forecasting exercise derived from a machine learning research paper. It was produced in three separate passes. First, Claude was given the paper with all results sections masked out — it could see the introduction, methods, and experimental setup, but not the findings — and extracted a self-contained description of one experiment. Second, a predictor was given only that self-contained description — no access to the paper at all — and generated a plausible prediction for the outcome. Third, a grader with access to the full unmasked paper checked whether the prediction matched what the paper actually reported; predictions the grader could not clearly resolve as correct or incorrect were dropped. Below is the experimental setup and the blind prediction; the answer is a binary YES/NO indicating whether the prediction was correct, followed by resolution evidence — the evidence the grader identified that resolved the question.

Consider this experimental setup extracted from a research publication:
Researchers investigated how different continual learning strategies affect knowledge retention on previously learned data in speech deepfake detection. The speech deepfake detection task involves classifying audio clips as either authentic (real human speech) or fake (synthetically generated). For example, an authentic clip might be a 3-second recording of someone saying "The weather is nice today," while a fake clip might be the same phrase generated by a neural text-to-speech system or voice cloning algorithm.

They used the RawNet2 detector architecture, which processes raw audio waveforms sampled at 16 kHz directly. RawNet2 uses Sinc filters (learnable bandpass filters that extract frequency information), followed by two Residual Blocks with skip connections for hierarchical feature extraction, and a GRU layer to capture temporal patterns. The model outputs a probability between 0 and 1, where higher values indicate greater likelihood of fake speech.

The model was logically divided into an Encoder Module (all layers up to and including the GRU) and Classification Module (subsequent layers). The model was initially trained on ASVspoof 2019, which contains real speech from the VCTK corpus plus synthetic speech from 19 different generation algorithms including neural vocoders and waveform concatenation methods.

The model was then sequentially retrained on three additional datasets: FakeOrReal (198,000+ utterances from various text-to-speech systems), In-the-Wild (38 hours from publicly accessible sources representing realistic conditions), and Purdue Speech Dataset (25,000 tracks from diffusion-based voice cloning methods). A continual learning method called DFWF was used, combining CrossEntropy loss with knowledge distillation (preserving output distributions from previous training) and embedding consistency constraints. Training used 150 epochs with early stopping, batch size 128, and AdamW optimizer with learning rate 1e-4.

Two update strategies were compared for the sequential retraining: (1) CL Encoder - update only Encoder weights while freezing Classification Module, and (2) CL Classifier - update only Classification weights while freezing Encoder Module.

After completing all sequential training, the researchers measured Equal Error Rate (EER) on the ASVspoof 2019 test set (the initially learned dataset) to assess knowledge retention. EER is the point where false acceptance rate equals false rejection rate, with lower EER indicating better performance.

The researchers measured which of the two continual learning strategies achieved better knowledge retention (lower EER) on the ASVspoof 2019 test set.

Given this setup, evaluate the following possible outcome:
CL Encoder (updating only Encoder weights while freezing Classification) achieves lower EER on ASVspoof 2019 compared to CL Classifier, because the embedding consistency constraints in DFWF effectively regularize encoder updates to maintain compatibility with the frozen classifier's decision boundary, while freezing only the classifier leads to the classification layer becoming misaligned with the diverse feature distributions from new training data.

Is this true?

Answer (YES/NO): YES